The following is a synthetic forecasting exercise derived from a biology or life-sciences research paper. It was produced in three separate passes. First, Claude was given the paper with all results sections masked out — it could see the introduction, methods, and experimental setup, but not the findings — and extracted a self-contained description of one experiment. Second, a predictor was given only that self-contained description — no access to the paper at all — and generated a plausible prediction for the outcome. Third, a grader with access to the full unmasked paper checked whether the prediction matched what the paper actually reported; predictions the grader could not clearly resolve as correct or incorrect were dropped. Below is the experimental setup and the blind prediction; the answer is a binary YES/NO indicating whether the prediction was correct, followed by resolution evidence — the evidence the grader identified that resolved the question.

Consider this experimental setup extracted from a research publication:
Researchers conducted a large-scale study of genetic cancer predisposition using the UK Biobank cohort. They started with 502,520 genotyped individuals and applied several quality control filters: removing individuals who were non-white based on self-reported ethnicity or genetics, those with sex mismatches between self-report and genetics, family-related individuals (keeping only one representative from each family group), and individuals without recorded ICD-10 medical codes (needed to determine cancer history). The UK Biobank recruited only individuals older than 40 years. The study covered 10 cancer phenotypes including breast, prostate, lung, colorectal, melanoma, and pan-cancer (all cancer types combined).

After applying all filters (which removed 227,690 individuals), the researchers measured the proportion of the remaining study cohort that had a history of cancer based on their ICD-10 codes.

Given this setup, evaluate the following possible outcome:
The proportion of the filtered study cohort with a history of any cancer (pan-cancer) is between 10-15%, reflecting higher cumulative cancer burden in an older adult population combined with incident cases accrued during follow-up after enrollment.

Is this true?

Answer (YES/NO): NO